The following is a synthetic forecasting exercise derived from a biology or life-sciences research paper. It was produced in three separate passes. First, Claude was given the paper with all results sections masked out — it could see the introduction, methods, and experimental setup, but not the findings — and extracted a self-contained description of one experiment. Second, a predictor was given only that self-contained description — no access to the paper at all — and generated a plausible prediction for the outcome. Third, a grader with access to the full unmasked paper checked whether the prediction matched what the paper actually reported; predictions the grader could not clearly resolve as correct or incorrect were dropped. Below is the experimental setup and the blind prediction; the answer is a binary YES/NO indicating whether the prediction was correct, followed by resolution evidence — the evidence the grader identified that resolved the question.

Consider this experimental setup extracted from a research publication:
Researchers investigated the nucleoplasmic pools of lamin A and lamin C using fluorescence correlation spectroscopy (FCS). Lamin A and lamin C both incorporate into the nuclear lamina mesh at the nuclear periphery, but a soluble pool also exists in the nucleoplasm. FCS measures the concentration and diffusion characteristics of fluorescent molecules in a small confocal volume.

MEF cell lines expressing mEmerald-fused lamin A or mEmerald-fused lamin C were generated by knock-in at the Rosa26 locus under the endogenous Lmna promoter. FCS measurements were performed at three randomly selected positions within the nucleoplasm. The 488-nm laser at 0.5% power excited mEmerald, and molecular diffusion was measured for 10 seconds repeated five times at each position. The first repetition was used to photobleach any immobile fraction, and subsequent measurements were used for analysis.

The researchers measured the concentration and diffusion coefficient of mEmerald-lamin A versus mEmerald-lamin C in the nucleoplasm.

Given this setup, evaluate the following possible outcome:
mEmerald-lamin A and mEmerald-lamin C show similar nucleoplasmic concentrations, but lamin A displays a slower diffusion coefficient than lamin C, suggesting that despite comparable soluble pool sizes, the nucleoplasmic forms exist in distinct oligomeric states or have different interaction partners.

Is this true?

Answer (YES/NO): NO